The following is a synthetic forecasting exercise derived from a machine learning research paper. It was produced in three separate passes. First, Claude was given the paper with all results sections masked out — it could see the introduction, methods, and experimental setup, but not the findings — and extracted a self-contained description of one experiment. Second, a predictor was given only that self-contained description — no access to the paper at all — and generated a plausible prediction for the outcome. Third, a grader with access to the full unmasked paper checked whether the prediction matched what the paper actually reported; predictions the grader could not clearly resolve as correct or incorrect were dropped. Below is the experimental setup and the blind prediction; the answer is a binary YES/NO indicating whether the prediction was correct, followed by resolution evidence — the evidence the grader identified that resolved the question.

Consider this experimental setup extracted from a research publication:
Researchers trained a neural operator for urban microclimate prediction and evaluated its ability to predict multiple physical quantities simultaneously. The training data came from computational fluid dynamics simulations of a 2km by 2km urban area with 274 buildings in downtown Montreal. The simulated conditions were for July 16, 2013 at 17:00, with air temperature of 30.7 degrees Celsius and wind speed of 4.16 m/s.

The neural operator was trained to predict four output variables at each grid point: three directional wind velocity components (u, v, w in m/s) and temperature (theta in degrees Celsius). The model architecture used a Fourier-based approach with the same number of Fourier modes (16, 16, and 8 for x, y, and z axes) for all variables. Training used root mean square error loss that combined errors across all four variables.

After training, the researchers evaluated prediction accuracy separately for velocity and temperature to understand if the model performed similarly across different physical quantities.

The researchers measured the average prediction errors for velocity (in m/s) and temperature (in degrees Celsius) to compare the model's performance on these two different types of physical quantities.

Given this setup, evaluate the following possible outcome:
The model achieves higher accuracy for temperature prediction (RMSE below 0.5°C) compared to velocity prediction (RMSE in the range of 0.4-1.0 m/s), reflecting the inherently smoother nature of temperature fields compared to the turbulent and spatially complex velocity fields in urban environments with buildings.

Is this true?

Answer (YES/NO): NO